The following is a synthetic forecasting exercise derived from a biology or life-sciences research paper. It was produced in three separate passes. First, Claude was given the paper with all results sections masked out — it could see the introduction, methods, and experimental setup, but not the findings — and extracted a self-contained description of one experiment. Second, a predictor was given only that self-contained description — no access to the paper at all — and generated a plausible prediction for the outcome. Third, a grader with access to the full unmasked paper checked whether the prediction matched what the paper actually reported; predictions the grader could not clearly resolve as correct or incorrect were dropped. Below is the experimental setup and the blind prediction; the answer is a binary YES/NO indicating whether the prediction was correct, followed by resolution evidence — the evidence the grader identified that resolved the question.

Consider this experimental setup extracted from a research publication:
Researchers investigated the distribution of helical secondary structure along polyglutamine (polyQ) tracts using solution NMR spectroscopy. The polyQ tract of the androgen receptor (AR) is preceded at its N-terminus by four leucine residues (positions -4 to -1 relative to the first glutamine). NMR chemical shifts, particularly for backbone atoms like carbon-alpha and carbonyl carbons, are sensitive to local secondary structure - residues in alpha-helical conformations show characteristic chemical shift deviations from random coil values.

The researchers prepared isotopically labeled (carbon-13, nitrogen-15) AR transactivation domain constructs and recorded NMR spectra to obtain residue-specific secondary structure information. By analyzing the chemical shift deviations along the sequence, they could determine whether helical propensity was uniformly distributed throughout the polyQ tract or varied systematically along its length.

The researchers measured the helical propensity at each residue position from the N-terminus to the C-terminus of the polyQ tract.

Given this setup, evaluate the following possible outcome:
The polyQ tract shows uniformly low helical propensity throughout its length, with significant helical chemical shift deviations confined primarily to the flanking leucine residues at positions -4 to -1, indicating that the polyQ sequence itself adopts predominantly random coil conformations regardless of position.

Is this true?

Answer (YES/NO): NO